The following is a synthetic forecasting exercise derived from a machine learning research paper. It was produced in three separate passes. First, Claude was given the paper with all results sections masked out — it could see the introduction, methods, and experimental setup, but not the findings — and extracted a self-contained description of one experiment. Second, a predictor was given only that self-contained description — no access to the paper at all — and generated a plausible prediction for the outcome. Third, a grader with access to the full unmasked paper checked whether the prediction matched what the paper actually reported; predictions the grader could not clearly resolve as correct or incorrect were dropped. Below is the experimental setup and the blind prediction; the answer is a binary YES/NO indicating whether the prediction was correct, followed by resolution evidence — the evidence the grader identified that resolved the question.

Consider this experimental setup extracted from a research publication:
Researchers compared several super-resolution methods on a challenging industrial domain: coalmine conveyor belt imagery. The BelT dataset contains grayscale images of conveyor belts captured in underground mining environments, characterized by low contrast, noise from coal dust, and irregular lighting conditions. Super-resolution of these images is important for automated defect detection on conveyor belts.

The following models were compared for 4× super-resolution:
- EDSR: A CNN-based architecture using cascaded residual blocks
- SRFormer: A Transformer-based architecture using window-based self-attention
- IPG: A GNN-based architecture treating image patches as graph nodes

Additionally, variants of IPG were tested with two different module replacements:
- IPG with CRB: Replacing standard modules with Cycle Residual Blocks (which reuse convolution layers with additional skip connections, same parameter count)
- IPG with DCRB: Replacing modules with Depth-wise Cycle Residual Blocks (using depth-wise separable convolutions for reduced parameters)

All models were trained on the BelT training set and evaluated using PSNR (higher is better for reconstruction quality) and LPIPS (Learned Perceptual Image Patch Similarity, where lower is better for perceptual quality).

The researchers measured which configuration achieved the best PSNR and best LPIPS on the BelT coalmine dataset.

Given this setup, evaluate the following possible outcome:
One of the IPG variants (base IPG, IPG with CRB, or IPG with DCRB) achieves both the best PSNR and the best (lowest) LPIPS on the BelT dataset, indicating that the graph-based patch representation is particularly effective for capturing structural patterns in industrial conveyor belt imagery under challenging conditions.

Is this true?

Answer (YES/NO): NO